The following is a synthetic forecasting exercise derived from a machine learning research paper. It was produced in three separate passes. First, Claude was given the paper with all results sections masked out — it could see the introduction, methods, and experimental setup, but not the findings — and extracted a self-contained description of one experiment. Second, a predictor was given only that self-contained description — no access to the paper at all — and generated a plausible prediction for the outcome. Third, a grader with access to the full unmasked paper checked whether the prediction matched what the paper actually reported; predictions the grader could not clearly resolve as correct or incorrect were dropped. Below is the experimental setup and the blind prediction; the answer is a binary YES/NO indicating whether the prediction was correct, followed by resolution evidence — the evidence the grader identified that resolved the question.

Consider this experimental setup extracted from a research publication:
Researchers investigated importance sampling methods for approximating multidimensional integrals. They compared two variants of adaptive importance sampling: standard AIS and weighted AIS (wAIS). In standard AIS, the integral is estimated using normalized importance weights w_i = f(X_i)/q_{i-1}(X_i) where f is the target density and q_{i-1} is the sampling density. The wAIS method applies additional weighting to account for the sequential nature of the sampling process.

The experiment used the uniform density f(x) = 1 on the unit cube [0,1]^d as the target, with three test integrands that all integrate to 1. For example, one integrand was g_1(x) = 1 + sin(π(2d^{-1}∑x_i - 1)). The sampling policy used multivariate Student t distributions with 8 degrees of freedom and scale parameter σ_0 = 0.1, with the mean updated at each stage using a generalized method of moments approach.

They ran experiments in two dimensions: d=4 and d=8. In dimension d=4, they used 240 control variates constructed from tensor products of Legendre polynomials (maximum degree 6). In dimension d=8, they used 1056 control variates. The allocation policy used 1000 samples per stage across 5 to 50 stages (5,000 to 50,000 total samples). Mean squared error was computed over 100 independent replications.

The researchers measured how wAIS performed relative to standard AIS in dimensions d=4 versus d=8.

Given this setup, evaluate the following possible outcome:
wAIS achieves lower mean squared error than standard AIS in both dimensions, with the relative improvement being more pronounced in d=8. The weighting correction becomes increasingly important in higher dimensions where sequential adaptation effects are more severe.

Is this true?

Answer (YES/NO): NO